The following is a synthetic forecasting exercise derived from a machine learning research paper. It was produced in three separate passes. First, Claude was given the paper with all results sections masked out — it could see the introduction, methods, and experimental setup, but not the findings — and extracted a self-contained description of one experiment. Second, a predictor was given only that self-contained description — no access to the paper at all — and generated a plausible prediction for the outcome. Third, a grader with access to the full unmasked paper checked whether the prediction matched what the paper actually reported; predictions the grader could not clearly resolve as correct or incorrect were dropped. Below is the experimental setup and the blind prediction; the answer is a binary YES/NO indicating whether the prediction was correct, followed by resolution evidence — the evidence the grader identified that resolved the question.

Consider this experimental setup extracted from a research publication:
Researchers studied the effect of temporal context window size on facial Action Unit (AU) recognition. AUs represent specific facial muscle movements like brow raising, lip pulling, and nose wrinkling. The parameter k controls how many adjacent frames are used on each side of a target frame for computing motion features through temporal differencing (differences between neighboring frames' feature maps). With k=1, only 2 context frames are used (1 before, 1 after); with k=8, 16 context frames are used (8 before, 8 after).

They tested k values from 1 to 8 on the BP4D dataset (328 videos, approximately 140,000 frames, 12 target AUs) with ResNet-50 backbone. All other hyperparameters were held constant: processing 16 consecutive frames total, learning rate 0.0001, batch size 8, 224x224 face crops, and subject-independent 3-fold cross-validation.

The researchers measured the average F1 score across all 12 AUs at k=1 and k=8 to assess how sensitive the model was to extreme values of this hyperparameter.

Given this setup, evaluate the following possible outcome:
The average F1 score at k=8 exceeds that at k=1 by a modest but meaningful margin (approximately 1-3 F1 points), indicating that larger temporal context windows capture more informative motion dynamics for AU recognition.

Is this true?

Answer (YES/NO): NO